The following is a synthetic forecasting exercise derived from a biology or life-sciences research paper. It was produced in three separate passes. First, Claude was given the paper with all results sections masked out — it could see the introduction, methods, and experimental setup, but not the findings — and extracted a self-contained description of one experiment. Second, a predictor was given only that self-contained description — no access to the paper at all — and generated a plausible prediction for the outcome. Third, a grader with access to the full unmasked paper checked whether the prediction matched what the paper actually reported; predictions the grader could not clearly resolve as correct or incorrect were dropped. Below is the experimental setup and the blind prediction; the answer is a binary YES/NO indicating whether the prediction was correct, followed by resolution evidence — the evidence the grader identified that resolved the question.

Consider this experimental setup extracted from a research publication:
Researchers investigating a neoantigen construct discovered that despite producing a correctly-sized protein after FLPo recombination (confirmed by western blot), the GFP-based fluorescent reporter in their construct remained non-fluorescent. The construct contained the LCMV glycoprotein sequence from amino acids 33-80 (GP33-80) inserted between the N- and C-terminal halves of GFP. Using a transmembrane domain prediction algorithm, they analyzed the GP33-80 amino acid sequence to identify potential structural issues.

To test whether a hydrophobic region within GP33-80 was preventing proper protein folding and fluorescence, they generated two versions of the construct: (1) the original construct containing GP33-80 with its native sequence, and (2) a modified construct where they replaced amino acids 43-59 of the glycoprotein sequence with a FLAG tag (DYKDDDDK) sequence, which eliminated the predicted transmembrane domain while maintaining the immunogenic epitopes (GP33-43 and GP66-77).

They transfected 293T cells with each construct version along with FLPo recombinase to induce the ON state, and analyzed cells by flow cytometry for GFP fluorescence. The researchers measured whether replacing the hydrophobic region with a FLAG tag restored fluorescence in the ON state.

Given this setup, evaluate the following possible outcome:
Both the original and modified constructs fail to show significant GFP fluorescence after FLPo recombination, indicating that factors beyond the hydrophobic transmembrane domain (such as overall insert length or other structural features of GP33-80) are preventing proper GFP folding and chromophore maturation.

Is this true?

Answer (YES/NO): NO